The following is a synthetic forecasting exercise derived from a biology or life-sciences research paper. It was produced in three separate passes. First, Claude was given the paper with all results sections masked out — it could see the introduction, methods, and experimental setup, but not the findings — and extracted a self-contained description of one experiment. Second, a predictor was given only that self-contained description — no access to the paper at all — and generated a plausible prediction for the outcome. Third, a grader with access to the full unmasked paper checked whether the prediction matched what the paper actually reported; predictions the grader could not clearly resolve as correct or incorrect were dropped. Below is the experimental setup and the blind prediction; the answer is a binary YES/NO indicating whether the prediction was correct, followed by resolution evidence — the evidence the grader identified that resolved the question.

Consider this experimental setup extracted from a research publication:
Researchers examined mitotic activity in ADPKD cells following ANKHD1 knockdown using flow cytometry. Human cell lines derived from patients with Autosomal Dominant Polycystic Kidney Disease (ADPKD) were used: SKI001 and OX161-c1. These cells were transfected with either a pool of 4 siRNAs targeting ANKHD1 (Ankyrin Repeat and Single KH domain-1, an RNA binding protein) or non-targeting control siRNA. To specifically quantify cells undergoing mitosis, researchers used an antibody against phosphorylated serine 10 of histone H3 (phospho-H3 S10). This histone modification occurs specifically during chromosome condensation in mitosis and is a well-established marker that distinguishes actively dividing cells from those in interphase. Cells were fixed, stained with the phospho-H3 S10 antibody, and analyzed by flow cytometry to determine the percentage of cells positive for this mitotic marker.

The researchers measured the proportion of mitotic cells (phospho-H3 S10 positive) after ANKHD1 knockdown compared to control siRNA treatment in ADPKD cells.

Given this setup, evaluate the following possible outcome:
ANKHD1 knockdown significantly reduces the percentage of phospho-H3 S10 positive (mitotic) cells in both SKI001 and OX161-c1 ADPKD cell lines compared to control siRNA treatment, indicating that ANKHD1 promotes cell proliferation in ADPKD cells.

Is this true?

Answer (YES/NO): YES